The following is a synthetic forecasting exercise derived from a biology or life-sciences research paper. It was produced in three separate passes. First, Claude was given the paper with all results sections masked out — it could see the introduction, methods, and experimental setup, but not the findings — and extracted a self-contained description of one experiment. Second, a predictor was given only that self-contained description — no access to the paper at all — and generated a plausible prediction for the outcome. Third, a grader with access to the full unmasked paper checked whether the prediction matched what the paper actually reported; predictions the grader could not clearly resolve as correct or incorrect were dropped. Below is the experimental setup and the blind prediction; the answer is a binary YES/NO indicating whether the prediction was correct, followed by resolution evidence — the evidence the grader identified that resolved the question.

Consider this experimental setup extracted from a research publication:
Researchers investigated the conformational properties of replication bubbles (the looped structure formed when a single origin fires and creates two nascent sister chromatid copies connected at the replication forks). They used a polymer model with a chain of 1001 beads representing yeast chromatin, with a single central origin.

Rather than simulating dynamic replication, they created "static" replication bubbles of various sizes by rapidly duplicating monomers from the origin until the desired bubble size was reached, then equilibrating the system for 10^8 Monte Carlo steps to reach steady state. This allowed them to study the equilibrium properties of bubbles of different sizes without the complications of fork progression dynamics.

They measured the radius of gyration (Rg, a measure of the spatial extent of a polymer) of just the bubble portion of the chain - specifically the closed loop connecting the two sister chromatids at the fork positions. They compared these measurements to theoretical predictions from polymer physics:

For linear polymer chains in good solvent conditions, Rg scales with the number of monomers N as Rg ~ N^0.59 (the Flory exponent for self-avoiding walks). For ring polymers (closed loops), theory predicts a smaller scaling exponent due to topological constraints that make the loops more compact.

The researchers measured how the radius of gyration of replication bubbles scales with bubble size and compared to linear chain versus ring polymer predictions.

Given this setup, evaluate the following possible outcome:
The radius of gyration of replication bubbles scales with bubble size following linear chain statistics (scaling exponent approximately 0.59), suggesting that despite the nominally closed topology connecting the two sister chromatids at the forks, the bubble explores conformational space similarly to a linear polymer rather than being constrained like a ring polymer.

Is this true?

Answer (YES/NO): NO